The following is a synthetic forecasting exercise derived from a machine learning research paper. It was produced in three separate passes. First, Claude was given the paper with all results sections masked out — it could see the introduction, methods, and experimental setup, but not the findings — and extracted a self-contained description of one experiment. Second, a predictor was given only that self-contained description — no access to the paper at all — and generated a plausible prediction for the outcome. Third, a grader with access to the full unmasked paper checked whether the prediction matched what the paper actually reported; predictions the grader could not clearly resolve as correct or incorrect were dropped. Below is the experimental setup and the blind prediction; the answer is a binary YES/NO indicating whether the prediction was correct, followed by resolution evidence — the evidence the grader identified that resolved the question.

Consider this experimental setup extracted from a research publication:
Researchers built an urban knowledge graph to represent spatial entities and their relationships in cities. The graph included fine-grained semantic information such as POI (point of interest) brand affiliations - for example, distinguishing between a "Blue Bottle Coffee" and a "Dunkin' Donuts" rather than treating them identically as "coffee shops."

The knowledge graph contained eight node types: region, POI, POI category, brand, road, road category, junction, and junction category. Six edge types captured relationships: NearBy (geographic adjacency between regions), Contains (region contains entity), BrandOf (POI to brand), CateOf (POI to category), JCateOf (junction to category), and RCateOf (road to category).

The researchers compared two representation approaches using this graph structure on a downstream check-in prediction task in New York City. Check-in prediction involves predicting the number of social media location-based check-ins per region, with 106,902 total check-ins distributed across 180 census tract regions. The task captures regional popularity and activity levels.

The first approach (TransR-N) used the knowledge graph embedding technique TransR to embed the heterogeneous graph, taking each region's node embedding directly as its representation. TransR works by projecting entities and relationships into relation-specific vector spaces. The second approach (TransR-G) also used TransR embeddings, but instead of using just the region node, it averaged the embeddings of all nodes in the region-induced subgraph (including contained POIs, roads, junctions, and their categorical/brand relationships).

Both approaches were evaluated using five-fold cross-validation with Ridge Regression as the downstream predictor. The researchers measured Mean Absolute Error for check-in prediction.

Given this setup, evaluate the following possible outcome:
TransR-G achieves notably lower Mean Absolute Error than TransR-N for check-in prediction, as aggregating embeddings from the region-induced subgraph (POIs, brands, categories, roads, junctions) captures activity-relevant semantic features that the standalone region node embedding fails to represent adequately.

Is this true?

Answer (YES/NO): NO